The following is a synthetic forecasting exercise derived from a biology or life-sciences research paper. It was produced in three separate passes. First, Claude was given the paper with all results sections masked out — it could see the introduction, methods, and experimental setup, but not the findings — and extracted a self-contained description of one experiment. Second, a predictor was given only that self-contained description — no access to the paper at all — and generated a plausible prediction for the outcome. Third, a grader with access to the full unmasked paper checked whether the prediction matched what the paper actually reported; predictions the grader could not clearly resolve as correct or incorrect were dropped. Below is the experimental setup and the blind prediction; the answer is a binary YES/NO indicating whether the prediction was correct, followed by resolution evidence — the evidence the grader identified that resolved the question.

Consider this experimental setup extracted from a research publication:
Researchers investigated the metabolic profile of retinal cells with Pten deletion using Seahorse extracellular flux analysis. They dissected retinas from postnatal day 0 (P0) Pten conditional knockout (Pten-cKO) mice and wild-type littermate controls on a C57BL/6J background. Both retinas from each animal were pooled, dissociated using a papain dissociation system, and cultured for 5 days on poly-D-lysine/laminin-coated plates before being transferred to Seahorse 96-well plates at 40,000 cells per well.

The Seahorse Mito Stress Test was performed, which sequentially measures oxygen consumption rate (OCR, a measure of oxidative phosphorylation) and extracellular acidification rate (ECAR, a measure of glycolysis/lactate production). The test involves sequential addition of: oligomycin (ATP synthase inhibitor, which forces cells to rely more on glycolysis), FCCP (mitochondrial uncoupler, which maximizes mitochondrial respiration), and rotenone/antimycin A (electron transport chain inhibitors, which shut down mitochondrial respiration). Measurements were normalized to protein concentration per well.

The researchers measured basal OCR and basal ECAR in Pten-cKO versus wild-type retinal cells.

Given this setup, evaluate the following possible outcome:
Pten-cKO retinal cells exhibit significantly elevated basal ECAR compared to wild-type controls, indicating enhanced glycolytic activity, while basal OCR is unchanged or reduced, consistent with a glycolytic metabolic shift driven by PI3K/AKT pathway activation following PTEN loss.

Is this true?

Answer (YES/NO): YES